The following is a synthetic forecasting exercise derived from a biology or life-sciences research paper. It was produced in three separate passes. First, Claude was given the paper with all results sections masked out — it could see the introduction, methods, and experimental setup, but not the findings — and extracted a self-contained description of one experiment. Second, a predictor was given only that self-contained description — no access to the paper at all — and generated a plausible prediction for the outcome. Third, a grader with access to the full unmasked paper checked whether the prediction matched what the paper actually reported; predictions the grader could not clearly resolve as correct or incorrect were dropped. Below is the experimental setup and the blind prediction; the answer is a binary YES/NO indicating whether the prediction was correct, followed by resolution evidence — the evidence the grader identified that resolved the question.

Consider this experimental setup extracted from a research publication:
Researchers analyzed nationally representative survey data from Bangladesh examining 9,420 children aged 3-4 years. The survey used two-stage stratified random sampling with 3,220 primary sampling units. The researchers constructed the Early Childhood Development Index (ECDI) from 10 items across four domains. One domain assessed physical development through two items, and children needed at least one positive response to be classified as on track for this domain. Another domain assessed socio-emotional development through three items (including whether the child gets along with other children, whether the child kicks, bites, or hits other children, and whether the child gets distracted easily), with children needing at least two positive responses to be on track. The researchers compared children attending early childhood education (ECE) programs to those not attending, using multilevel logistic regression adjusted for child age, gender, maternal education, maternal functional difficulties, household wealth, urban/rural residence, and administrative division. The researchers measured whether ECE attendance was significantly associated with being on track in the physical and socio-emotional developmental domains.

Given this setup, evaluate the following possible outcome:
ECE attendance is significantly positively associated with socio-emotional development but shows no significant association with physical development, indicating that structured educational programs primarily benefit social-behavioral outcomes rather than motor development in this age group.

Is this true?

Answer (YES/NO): NO